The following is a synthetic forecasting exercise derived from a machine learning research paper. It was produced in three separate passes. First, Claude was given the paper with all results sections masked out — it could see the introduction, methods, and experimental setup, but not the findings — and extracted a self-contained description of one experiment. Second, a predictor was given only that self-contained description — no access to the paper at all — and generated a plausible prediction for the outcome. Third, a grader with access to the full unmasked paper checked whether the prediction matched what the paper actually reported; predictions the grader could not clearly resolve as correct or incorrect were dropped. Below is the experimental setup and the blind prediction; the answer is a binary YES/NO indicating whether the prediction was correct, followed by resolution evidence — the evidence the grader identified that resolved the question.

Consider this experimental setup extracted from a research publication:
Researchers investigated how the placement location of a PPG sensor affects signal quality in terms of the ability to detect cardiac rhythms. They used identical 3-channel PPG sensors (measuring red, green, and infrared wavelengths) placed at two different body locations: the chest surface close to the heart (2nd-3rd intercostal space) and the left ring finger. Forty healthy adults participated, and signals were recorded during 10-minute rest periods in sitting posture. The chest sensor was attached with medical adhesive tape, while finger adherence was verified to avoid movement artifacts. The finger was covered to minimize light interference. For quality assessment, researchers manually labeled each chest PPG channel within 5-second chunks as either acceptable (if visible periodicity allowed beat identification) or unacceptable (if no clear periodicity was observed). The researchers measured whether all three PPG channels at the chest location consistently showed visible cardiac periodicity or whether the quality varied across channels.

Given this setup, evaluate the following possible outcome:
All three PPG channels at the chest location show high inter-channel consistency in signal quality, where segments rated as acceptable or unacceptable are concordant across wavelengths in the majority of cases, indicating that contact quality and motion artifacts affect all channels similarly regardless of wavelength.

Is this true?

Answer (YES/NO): NO